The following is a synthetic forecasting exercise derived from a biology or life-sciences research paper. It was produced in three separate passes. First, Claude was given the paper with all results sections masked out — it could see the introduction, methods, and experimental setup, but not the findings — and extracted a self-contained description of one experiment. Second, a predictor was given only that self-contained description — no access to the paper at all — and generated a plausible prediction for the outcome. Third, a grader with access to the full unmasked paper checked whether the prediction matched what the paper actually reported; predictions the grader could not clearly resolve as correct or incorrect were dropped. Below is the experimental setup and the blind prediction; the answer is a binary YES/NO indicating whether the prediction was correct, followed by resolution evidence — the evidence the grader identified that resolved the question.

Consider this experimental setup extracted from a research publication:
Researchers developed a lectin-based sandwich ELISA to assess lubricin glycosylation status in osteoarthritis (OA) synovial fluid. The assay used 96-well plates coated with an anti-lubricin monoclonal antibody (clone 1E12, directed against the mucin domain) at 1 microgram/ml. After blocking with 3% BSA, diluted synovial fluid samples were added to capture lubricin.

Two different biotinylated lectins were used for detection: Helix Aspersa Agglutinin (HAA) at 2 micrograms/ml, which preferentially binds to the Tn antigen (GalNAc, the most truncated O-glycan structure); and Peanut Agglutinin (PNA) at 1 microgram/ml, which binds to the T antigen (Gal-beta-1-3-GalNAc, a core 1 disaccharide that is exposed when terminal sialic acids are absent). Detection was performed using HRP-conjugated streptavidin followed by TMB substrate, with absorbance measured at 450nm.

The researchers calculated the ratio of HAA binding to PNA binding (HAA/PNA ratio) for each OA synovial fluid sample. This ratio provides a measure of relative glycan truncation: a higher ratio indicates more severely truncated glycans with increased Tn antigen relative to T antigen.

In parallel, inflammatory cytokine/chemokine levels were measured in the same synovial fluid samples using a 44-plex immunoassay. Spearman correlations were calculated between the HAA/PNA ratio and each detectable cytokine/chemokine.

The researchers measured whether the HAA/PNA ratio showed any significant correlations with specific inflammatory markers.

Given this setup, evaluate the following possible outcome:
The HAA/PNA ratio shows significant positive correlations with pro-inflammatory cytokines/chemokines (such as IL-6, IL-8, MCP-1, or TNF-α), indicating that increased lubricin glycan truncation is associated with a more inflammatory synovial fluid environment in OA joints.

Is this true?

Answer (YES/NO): YES